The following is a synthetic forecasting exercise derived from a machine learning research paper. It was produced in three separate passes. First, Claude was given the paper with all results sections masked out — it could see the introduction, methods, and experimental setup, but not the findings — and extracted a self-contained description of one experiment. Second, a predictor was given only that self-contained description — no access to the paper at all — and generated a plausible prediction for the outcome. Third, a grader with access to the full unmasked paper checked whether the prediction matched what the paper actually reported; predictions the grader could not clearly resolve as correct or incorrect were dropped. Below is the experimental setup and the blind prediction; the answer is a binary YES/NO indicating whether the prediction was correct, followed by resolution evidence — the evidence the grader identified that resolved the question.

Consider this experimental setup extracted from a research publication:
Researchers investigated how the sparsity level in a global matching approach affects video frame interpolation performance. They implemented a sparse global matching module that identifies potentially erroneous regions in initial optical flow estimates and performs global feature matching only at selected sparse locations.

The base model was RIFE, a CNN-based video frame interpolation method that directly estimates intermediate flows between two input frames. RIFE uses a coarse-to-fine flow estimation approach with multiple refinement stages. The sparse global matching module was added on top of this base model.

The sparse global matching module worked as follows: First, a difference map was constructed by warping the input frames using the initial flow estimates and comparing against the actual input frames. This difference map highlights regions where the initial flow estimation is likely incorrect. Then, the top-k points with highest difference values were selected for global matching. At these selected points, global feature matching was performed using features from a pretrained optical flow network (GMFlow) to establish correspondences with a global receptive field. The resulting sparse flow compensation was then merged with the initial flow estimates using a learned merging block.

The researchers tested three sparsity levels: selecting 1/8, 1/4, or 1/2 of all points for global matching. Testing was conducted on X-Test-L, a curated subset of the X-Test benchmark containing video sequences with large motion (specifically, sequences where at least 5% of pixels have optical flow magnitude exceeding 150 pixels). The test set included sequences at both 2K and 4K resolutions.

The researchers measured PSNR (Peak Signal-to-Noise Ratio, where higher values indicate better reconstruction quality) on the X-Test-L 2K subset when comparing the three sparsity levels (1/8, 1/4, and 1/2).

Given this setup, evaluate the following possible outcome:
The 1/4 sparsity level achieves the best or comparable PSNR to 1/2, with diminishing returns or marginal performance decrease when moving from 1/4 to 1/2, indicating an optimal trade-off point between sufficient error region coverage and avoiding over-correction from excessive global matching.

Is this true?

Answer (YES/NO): NO